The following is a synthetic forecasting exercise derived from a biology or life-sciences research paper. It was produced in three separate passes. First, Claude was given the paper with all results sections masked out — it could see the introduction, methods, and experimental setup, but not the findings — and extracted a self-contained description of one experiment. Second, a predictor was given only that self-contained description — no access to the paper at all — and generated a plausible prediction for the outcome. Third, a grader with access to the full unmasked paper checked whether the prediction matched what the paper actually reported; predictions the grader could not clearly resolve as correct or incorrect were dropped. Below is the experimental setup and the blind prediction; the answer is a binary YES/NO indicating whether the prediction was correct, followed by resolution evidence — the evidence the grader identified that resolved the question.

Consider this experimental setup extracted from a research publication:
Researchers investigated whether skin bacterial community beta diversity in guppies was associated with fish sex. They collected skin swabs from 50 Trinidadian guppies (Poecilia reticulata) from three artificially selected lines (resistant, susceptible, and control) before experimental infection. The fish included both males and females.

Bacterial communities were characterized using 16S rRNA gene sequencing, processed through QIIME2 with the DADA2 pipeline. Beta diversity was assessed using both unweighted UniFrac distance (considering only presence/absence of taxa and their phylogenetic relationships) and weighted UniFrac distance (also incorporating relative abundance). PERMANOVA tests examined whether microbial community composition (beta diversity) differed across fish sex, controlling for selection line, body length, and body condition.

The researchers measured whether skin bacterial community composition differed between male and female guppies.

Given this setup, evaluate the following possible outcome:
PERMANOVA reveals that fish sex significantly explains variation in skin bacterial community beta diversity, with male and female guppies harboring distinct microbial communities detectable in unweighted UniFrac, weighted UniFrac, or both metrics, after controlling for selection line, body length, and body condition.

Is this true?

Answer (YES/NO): YES